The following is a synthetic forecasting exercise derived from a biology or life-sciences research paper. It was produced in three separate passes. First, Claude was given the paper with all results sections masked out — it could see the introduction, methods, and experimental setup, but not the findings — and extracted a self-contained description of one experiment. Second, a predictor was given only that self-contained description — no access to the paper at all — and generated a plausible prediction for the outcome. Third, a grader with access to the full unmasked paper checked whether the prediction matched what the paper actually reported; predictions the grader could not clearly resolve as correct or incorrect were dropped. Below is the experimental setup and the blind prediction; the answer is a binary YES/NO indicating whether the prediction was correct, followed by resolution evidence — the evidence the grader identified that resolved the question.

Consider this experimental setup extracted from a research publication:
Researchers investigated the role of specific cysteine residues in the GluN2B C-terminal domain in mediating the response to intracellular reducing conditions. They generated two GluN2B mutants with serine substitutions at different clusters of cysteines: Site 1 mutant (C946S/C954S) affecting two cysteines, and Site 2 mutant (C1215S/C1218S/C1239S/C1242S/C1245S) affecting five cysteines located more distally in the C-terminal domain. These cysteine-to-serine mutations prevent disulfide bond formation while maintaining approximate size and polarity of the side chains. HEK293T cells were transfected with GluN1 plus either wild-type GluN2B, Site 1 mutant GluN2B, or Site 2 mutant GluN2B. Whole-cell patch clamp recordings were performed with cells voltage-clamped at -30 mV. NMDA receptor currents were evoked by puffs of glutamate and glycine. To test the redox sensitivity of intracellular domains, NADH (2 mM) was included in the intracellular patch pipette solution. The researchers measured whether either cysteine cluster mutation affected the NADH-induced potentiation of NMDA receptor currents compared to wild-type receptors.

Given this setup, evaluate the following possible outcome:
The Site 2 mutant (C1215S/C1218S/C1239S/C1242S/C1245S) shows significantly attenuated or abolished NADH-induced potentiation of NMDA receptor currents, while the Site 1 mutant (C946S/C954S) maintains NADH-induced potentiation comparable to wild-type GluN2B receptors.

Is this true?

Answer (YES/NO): NO